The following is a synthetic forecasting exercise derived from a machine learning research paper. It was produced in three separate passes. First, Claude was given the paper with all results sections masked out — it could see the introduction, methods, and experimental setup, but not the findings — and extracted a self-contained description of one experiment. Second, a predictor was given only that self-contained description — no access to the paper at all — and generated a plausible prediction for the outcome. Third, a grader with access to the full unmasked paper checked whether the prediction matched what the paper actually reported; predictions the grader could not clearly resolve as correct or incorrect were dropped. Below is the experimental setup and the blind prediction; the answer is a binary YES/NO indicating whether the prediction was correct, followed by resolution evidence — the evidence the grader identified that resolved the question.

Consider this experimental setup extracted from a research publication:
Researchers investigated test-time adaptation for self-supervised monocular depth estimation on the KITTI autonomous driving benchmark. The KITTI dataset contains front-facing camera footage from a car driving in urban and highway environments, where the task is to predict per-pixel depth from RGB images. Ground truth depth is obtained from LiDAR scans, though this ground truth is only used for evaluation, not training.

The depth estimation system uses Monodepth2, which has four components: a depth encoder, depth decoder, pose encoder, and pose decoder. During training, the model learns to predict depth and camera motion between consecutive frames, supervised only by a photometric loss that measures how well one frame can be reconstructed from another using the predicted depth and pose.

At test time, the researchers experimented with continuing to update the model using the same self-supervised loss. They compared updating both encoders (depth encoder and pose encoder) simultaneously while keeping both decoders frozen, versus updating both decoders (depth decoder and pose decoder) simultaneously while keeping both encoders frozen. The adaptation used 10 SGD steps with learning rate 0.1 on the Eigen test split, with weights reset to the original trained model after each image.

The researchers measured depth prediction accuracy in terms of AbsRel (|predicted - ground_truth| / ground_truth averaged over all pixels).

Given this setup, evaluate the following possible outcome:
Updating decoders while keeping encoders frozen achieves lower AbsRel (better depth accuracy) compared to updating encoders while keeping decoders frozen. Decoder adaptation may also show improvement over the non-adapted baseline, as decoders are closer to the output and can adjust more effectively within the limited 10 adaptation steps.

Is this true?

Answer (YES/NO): NO